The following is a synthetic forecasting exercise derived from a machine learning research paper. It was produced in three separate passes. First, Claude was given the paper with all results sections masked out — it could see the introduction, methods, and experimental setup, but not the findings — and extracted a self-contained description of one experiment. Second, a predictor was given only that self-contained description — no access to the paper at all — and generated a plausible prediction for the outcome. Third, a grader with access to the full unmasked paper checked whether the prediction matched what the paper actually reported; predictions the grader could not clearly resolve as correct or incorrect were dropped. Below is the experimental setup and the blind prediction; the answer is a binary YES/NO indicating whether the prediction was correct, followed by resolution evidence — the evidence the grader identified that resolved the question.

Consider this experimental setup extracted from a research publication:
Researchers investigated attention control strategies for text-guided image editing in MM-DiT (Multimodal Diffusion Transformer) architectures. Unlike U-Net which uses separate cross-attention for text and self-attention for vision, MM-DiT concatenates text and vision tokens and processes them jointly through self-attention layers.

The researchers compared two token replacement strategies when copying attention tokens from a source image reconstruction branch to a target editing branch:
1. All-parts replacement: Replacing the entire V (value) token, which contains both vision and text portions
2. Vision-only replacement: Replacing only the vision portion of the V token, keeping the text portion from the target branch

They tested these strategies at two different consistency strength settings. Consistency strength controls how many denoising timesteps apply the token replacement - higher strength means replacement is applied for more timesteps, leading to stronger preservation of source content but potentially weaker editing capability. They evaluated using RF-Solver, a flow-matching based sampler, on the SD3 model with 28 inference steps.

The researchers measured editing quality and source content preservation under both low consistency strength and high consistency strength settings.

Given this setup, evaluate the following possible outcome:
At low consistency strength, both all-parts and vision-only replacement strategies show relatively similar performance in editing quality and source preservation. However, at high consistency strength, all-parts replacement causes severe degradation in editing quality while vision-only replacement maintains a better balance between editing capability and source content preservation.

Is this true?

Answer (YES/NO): NO